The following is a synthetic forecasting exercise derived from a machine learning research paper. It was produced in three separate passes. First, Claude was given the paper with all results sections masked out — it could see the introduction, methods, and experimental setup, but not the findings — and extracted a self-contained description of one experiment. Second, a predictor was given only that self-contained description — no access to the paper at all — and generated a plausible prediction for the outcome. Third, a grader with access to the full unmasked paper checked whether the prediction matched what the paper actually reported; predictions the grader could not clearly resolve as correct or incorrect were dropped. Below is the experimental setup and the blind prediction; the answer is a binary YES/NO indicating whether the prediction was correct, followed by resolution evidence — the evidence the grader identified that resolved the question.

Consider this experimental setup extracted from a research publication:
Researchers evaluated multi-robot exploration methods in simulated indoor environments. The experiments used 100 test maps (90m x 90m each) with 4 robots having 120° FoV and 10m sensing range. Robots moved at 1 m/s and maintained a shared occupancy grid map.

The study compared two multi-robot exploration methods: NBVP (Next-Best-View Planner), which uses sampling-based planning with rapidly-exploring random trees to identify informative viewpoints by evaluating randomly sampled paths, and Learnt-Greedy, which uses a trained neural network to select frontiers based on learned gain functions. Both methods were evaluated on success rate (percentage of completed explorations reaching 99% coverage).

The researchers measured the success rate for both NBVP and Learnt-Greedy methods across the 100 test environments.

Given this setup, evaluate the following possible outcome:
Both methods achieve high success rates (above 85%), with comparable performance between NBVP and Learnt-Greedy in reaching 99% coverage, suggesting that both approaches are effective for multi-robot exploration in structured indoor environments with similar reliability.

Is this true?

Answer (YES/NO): YES